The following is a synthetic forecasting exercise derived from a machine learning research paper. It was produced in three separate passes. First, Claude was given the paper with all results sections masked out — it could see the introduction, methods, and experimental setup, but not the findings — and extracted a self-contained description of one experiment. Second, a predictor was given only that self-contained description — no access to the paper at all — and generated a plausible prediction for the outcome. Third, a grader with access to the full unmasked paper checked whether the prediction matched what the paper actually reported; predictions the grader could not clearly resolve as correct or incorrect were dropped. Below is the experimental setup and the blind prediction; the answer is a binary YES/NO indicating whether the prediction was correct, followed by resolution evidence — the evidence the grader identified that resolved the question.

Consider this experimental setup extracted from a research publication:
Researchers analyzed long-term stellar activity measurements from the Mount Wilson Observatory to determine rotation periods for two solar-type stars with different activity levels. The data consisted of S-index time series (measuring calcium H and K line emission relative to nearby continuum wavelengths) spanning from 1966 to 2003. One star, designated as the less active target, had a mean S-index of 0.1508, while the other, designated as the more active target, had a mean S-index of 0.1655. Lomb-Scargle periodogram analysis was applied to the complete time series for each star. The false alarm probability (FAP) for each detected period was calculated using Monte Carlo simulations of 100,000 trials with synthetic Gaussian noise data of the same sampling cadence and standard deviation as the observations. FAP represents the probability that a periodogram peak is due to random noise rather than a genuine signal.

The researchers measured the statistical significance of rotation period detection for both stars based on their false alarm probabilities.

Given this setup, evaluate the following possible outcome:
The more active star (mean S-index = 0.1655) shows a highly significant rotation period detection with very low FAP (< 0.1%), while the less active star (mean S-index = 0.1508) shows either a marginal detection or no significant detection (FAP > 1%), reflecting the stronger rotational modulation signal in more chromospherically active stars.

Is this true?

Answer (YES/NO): NO